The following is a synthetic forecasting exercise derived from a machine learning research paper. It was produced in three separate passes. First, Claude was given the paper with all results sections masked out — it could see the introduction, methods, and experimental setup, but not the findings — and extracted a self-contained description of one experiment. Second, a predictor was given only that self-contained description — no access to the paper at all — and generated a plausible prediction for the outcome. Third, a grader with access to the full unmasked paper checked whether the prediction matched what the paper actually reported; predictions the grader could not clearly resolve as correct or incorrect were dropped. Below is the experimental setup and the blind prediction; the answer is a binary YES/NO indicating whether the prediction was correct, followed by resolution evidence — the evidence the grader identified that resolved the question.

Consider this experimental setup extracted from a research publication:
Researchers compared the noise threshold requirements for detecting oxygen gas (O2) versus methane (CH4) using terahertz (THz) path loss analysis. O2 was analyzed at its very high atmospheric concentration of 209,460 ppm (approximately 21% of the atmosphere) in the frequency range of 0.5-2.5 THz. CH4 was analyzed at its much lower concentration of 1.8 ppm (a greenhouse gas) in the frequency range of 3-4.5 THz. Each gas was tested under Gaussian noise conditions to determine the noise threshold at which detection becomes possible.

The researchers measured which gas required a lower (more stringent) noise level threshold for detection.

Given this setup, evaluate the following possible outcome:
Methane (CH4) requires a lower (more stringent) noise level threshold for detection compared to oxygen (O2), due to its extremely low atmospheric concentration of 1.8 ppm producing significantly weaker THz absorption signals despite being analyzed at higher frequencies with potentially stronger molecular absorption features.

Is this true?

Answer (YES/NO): YES